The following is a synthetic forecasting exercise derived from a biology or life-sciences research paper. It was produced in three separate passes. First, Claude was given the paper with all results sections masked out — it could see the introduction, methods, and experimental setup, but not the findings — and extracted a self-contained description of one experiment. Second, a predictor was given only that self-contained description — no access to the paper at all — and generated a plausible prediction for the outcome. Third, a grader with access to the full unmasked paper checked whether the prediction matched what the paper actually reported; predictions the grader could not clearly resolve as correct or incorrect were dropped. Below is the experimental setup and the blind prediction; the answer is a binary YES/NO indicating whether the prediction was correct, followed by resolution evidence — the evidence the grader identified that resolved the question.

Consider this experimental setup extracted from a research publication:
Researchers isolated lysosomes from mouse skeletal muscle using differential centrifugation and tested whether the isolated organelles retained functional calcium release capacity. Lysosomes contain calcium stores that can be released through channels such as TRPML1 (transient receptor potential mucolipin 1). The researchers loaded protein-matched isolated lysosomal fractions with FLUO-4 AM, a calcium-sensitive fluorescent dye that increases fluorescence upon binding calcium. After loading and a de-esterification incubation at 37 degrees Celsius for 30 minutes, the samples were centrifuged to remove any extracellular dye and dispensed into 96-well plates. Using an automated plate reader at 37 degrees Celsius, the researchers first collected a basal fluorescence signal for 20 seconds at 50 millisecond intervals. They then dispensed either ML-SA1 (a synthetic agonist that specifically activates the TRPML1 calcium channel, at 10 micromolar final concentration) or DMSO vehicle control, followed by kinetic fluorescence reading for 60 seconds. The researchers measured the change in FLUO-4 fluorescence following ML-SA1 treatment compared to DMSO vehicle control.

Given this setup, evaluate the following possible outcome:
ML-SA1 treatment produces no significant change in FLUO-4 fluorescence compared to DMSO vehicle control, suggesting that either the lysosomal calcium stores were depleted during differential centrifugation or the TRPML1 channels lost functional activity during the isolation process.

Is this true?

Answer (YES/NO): NO